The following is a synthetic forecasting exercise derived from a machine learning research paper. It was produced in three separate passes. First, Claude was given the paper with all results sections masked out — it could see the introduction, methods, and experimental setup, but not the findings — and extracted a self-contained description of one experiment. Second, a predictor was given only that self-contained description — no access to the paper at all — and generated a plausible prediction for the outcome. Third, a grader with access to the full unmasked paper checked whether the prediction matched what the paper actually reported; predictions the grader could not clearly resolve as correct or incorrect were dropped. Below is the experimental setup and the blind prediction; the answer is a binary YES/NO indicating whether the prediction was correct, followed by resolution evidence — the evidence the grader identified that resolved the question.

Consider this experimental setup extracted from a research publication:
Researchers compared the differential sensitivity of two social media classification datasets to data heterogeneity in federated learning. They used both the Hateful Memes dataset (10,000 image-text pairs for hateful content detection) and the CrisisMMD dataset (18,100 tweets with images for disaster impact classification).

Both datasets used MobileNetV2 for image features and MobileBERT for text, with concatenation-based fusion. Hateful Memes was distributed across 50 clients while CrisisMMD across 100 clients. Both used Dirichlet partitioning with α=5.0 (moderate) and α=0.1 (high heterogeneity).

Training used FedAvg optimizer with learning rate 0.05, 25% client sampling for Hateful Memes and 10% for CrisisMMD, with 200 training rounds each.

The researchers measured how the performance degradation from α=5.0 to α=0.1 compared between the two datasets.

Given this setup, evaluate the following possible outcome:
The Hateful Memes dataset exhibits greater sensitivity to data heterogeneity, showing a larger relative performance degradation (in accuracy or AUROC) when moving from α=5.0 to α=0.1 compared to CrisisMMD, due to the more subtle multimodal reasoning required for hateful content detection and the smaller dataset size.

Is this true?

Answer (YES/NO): NO